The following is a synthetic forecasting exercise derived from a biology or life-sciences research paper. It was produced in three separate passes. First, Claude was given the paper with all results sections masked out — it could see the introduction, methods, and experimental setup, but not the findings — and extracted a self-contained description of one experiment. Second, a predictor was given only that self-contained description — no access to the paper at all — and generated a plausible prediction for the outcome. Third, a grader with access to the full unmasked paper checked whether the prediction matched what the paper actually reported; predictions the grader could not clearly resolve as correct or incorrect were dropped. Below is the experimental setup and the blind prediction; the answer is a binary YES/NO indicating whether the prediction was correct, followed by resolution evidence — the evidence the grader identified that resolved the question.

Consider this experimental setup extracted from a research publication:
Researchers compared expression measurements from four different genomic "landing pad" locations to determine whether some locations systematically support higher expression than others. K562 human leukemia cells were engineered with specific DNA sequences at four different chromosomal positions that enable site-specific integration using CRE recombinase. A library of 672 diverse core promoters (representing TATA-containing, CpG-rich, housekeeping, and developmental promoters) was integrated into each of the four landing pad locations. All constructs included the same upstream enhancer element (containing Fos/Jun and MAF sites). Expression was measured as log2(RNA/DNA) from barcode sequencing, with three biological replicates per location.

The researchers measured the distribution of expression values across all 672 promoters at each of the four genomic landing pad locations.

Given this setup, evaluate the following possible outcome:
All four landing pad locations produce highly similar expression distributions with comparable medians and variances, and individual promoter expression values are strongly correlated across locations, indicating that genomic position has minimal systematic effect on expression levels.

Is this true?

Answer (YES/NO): NO